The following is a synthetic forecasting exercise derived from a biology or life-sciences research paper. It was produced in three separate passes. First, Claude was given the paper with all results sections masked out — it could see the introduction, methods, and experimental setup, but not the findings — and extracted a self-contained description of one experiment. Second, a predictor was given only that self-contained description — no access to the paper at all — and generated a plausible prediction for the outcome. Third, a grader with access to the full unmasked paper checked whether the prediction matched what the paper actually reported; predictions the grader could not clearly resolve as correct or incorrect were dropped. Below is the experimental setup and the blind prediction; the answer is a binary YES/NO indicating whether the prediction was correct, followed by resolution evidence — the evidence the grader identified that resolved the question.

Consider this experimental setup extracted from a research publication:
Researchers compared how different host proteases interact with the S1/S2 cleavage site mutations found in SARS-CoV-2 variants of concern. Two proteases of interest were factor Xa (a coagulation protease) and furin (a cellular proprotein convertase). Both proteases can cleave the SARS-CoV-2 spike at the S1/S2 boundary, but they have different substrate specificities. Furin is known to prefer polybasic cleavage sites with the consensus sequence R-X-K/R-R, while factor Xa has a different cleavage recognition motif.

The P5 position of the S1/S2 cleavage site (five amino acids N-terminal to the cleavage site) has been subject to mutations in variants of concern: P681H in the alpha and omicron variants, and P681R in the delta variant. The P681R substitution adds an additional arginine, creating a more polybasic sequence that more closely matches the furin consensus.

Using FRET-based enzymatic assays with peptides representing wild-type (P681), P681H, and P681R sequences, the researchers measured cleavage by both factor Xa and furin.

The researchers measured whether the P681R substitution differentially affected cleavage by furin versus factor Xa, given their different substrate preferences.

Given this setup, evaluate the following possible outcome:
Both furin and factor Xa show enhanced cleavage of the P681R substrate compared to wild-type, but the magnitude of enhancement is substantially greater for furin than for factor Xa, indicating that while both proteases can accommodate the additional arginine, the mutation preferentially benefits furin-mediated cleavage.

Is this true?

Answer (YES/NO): YES